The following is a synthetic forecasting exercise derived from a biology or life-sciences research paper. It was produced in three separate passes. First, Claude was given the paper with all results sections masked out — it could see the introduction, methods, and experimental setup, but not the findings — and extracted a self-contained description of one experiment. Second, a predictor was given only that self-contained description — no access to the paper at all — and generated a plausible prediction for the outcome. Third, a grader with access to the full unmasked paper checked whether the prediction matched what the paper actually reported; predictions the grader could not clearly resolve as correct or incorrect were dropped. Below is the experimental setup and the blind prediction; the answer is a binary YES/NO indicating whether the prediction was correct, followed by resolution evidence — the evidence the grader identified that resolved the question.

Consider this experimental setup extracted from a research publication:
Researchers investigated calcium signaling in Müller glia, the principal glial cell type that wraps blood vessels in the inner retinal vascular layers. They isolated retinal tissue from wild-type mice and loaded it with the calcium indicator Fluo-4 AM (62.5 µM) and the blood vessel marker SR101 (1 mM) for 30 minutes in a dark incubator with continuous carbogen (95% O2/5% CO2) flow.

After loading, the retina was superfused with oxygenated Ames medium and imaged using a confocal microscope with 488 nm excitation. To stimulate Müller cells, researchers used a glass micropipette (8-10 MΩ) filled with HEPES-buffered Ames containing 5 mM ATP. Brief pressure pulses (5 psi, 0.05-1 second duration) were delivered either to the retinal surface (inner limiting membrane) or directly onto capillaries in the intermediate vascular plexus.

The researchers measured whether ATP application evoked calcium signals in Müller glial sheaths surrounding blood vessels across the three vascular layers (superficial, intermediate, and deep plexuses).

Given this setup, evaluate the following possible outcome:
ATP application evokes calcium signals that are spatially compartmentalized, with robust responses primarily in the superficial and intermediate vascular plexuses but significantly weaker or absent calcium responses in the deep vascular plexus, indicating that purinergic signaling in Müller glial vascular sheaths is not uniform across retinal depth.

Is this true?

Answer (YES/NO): NO